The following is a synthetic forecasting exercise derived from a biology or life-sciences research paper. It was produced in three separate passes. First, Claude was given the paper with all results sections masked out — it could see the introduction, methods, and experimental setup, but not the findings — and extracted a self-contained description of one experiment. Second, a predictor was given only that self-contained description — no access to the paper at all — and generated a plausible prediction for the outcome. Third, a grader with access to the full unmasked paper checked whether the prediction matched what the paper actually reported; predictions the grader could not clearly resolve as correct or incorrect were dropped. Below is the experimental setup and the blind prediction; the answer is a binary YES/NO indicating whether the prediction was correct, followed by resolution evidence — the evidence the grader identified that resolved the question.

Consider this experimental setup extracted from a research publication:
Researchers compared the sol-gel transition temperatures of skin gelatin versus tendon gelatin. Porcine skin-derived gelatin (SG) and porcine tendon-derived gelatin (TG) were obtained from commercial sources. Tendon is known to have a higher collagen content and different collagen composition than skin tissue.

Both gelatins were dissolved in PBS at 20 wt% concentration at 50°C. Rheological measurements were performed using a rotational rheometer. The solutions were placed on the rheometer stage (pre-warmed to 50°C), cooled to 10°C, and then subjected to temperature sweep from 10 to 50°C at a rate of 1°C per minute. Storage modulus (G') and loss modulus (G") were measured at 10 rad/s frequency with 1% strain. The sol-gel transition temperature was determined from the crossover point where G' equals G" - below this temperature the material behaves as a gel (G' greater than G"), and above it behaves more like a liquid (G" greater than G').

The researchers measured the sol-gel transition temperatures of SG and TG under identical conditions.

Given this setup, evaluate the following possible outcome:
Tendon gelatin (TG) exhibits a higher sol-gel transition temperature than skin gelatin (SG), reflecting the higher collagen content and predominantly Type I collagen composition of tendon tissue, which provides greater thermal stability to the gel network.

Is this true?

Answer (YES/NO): YES